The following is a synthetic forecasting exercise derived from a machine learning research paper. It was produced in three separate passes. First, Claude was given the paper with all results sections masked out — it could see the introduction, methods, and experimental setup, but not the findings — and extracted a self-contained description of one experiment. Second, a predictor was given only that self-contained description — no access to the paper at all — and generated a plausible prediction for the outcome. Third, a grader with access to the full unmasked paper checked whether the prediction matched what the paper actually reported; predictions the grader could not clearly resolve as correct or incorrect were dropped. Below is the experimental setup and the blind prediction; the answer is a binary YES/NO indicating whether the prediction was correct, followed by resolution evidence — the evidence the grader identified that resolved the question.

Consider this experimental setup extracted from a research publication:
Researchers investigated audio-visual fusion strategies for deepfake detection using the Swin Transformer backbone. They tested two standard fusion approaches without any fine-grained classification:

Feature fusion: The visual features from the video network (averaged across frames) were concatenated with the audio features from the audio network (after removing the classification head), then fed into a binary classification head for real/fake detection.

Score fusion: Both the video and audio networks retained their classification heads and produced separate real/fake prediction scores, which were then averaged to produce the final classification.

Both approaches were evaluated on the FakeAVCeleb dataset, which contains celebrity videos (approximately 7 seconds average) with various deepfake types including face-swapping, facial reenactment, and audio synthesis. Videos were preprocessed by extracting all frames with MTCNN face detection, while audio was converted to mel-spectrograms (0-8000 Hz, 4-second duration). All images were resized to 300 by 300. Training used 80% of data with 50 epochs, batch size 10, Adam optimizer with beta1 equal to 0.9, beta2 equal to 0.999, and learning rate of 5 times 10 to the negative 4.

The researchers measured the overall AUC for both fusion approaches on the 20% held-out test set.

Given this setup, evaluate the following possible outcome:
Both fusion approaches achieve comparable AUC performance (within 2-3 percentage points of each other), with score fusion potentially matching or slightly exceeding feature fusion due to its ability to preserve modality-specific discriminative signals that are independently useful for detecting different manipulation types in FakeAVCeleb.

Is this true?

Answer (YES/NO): NO